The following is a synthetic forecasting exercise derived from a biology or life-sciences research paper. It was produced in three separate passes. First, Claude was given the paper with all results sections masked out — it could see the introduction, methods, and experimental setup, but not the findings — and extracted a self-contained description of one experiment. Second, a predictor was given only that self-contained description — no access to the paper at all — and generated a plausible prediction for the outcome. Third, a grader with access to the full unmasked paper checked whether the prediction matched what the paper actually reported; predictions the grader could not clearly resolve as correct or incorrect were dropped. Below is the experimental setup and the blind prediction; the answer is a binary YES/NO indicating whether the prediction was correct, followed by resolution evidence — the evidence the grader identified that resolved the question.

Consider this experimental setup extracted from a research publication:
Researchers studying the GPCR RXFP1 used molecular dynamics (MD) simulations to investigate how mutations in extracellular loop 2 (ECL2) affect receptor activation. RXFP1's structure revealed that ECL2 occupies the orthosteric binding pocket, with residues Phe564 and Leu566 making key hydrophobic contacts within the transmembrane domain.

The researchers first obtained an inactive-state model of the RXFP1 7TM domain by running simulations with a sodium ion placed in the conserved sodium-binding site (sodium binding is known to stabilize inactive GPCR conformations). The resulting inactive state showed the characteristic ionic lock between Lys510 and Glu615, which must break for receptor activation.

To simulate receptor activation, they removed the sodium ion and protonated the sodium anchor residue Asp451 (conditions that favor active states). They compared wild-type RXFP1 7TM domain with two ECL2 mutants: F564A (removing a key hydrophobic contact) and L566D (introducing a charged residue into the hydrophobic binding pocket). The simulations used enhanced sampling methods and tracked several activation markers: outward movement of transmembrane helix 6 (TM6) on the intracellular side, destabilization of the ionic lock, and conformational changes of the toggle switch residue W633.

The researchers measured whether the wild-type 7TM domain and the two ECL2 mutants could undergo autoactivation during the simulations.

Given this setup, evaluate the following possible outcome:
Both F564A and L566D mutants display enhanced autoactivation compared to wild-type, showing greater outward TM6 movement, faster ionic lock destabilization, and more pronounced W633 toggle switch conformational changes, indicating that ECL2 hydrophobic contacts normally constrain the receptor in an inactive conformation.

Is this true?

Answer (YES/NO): NO